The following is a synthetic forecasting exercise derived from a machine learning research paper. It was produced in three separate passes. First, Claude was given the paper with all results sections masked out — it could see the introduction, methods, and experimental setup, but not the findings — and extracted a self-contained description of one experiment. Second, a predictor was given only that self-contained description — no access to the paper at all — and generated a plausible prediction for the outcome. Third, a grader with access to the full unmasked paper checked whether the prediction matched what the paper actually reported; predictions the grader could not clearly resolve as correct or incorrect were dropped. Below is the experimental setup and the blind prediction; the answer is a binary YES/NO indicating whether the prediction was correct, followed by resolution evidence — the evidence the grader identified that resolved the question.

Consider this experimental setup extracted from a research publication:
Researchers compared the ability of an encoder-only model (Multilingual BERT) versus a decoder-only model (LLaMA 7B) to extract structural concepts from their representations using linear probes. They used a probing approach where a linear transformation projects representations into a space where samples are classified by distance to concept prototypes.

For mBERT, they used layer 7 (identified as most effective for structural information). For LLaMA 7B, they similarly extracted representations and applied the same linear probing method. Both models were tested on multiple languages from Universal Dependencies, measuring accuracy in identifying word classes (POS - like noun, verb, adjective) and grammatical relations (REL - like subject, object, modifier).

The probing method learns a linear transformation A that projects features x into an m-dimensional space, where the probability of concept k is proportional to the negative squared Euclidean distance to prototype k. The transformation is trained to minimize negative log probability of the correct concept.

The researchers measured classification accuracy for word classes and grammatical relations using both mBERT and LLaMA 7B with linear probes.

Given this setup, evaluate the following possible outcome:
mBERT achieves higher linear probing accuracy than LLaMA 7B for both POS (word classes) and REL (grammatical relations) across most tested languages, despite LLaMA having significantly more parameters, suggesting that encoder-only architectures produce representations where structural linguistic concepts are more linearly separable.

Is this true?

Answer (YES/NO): YES